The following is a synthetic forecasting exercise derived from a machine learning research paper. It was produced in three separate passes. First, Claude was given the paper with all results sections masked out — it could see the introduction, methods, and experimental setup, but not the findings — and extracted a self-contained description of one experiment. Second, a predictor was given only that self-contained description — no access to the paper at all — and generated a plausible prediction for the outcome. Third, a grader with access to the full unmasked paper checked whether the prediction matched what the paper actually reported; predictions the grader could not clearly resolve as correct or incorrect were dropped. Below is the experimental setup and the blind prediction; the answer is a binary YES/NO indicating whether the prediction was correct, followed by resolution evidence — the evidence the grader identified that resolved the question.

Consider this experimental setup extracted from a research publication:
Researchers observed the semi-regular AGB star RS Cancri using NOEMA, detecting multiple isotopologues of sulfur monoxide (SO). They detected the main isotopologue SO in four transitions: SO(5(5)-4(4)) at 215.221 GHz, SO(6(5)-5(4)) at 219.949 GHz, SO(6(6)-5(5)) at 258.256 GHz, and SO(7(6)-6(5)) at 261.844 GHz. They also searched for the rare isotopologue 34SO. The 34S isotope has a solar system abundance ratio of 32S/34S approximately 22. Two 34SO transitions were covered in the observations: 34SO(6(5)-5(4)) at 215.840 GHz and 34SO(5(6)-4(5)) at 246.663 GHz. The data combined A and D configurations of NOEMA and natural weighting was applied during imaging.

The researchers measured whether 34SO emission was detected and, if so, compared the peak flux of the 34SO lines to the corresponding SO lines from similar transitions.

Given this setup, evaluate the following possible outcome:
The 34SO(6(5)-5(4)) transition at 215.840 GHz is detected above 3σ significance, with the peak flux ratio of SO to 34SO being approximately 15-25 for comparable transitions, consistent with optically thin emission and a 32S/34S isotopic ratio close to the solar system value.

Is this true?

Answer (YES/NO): YES